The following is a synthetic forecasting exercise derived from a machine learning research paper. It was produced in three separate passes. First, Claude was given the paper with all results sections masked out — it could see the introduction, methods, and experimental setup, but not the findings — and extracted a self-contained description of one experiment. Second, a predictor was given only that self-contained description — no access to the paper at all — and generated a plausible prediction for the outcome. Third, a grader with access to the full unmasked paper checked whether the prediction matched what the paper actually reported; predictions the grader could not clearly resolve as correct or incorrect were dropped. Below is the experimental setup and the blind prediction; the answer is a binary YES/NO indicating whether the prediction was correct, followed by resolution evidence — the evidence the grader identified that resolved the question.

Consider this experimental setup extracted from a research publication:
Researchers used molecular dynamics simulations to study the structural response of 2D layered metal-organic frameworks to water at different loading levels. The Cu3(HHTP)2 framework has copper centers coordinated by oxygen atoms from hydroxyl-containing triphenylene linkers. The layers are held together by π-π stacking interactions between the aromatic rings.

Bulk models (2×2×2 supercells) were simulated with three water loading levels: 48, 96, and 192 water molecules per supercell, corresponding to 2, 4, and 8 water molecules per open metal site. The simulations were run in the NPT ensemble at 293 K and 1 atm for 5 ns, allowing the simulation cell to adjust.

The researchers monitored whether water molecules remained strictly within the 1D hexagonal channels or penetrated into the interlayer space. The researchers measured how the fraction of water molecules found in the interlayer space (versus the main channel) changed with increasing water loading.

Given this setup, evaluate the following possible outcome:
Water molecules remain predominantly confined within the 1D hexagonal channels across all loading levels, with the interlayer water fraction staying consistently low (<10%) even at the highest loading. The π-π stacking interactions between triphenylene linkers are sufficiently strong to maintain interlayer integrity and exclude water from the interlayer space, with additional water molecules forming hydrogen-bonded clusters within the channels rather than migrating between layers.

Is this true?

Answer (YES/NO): NO